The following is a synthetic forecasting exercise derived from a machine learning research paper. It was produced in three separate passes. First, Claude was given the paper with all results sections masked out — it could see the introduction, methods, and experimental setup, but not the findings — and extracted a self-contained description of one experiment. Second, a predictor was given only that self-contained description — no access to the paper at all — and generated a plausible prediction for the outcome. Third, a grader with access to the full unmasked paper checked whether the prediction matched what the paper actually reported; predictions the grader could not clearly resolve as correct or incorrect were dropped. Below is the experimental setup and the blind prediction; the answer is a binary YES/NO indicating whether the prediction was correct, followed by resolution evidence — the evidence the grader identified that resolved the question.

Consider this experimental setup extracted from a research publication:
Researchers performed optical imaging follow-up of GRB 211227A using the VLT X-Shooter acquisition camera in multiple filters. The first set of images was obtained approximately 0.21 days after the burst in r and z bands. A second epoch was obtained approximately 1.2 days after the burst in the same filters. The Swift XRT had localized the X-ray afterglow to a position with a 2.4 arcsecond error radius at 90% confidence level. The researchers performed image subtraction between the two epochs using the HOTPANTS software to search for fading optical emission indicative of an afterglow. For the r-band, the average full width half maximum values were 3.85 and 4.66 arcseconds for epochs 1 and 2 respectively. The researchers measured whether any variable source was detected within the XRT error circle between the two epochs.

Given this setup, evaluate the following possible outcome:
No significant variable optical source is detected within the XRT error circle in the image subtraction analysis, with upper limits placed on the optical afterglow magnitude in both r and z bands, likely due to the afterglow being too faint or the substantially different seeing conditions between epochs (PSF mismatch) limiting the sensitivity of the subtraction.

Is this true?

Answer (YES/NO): YES